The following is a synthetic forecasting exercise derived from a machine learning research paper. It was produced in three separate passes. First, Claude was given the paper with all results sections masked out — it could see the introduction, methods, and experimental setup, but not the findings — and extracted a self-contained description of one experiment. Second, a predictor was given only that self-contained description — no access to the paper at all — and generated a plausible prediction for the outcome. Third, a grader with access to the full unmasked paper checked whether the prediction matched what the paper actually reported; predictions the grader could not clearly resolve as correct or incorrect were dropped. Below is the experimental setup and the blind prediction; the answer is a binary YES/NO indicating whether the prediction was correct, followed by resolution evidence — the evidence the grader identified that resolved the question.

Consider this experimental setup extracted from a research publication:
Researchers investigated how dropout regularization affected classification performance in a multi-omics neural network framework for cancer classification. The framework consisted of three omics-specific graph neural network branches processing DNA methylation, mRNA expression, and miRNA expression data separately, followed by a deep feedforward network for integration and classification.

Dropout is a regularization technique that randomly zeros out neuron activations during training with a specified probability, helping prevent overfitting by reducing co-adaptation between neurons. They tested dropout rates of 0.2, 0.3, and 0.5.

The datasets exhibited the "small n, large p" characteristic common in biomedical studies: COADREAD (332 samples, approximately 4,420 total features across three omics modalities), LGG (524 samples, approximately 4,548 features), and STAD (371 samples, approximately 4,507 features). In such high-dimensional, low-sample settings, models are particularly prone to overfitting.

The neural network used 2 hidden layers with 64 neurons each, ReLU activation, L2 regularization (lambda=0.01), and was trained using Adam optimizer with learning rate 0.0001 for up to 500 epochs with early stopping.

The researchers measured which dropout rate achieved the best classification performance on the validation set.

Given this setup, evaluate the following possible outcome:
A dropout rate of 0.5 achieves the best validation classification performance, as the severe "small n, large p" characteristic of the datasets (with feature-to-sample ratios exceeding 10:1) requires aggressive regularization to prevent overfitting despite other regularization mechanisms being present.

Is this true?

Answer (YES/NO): YES